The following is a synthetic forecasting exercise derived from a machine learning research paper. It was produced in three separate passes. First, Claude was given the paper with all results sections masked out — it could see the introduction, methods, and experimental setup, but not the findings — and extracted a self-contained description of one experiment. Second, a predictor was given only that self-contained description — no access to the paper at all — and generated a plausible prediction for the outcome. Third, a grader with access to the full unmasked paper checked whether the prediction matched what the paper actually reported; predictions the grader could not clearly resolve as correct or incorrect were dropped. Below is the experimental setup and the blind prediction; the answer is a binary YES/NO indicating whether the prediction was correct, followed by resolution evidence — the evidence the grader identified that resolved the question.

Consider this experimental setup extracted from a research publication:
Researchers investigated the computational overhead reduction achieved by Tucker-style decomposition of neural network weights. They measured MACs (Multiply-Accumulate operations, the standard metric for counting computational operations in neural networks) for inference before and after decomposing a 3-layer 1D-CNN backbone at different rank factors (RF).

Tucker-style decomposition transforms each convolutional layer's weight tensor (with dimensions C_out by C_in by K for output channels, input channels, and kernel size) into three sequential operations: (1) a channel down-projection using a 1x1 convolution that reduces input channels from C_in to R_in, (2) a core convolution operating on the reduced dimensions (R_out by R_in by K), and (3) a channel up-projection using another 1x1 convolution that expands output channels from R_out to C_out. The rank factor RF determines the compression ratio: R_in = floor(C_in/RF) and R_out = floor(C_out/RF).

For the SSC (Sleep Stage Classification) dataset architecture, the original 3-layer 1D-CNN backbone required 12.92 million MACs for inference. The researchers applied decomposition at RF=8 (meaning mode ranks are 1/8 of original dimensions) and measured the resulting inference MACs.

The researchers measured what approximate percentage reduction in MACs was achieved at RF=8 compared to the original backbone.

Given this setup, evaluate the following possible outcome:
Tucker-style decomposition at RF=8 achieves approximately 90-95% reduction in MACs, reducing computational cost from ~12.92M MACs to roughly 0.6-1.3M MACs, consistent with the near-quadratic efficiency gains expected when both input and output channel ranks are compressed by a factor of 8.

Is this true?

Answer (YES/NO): YES